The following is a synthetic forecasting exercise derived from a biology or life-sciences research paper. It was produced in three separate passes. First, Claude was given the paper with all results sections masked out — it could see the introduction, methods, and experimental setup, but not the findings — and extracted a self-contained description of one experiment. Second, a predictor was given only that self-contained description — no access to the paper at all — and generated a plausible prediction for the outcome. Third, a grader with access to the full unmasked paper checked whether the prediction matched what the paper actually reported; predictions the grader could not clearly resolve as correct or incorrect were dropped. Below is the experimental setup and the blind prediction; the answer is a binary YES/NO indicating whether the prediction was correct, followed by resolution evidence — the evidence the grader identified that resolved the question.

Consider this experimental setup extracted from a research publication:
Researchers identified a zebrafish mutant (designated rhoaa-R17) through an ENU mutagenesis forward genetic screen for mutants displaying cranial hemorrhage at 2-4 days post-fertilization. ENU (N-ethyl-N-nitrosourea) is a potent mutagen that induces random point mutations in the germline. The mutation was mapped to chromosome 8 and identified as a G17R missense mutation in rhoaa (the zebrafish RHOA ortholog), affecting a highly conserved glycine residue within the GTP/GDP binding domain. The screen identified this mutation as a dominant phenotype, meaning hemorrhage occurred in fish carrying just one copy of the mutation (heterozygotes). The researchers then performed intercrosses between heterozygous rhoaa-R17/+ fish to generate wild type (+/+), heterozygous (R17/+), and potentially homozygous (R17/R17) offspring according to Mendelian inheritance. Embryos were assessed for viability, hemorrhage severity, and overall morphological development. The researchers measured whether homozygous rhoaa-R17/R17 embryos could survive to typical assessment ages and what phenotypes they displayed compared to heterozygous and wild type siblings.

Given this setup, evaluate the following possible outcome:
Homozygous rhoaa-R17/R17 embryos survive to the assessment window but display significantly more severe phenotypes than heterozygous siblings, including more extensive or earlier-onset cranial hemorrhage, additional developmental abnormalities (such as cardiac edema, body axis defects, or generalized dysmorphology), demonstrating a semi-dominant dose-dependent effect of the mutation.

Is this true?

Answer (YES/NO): NO